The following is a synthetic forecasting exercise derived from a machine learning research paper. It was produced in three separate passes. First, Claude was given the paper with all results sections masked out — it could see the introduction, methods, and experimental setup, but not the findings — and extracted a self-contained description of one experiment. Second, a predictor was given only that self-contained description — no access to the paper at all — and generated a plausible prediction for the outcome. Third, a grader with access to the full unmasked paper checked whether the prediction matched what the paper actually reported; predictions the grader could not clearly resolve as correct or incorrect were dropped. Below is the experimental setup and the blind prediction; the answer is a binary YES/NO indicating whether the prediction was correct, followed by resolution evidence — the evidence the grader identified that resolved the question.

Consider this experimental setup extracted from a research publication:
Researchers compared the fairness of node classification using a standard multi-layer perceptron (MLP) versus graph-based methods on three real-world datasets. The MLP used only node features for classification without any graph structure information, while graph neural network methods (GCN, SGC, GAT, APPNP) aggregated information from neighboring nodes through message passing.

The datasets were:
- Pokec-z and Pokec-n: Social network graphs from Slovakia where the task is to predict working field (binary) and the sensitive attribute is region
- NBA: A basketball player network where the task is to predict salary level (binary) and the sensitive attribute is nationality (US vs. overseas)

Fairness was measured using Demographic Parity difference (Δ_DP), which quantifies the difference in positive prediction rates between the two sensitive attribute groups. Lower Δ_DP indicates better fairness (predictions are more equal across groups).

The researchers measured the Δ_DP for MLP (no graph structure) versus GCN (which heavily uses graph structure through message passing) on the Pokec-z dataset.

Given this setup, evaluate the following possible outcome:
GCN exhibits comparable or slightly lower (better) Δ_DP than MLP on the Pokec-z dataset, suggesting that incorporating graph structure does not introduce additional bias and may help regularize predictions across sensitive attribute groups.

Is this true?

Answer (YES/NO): NO